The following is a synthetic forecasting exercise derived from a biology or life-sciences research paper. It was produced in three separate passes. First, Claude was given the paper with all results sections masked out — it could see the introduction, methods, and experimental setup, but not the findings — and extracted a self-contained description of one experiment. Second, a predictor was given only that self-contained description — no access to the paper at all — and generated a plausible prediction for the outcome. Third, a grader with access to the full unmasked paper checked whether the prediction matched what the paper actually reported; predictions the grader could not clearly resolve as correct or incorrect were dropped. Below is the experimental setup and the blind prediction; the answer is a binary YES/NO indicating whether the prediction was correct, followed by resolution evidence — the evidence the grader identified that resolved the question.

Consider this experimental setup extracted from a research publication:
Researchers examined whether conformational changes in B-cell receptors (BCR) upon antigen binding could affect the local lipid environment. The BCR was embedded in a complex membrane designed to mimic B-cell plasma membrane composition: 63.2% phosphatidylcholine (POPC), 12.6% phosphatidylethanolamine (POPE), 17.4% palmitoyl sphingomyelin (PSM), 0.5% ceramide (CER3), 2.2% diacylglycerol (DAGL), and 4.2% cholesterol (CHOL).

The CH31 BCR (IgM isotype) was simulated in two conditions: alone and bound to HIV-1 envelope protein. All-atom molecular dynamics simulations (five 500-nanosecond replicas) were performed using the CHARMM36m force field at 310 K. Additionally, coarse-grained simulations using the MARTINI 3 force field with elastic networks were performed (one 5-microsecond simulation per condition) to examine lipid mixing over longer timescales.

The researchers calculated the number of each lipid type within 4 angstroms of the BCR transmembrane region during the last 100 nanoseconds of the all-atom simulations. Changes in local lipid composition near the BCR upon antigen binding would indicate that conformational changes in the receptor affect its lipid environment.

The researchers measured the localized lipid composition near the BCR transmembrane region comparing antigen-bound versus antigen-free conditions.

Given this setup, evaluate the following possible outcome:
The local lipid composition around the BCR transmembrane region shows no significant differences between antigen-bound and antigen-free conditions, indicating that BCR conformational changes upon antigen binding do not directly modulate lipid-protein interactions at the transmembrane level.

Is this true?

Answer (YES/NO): NO